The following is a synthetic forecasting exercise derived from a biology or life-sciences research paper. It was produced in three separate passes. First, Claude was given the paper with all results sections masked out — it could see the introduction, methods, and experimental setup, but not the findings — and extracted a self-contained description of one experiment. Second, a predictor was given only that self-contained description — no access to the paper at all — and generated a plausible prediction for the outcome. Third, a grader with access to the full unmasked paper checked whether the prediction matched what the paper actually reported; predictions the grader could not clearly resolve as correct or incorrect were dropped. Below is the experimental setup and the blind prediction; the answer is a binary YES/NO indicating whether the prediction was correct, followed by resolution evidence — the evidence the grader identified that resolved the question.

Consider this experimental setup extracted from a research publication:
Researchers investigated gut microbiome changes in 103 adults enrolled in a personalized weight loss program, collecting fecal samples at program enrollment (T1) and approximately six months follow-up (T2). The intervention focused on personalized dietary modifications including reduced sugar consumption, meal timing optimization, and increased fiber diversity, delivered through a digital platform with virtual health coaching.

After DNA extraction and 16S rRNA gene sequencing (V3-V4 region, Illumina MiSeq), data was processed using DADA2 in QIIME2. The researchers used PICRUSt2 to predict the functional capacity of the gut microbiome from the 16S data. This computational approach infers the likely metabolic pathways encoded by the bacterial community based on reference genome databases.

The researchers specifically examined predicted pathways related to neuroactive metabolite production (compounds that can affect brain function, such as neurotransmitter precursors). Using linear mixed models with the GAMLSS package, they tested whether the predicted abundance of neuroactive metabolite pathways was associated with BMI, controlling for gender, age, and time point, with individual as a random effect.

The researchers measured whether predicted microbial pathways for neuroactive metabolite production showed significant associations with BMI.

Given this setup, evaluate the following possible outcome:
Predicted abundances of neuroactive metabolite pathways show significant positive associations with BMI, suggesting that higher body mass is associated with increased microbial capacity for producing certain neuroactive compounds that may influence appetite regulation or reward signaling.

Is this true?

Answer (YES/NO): NO